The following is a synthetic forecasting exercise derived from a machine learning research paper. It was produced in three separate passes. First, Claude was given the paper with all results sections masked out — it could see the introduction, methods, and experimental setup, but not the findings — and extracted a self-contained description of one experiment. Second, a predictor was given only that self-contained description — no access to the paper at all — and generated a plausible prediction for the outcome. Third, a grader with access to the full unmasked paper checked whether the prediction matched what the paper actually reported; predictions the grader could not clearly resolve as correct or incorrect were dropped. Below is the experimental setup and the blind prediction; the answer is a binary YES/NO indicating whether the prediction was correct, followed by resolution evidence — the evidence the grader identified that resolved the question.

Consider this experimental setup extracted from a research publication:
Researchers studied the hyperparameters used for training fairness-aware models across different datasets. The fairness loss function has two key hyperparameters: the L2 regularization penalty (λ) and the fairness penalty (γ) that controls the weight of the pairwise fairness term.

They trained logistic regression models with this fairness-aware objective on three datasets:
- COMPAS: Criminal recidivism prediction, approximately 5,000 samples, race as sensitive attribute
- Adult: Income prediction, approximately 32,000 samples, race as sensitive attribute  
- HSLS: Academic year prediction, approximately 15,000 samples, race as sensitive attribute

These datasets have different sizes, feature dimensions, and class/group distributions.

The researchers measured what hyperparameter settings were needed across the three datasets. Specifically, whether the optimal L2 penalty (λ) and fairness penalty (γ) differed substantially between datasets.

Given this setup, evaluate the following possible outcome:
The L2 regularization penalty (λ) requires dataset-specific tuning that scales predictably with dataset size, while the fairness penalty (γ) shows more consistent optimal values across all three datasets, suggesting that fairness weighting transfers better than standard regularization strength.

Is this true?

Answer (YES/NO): NO